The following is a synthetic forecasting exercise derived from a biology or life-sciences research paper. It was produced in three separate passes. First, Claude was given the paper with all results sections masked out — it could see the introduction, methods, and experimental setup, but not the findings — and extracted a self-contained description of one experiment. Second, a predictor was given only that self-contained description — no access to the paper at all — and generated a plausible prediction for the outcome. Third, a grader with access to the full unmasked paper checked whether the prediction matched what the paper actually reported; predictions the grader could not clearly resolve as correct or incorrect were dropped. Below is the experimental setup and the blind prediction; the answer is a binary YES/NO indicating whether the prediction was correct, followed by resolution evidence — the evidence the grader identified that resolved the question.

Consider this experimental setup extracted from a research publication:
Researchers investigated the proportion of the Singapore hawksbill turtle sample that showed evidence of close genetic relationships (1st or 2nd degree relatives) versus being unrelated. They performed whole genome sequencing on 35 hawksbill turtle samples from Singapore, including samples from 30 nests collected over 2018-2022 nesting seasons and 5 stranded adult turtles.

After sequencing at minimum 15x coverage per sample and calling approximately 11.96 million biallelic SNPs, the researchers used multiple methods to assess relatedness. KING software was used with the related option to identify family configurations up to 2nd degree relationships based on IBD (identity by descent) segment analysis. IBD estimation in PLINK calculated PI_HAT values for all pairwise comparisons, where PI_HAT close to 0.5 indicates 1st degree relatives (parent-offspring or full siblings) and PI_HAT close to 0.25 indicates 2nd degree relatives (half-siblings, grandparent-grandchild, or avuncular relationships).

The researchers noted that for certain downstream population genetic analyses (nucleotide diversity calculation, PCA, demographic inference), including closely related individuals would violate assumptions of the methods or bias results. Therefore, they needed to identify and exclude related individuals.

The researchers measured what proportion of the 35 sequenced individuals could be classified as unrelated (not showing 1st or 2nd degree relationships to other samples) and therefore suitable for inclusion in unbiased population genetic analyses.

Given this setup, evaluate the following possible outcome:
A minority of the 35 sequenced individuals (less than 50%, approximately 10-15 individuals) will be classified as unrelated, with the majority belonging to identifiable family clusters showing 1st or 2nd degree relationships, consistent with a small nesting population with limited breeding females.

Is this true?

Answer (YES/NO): NO